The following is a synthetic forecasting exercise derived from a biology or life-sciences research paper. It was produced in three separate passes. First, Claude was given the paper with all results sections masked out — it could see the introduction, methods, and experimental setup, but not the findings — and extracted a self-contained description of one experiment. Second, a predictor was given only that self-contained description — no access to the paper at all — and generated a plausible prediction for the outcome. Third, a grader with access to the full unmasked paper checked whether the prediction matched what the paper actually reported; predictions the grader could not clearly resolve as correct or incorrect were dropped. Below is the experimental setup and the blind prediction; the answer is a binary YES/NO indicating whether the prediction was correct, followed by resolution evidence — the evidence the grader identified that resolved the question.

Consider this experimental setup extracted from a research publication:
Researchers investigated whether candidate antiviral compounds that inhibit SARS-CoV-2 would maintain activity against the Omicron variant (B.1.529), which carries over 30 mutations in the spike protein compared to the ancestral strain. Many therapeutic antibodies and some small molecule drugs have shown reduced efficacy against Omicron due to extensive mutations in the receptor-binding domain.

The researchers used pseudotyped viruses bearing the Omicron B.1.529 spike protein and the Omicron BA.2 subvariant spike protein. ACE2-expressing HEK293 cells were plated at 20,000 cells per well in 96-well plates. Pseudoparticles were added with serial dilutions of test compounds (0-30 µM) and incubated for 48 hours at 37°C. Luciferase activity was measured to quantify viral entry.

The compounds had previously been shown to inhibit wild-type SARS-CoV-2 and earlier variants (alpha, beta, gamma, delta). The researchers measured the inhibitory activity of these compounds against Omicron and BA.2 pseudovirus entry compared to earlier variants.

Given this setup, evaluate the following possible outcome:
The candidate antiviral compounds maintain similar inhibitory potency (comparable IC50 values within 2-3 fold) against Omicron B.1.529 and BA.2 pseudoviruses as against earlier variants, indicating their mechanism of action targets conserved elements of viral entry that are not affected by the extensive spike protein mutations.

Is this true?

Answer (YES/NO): YES